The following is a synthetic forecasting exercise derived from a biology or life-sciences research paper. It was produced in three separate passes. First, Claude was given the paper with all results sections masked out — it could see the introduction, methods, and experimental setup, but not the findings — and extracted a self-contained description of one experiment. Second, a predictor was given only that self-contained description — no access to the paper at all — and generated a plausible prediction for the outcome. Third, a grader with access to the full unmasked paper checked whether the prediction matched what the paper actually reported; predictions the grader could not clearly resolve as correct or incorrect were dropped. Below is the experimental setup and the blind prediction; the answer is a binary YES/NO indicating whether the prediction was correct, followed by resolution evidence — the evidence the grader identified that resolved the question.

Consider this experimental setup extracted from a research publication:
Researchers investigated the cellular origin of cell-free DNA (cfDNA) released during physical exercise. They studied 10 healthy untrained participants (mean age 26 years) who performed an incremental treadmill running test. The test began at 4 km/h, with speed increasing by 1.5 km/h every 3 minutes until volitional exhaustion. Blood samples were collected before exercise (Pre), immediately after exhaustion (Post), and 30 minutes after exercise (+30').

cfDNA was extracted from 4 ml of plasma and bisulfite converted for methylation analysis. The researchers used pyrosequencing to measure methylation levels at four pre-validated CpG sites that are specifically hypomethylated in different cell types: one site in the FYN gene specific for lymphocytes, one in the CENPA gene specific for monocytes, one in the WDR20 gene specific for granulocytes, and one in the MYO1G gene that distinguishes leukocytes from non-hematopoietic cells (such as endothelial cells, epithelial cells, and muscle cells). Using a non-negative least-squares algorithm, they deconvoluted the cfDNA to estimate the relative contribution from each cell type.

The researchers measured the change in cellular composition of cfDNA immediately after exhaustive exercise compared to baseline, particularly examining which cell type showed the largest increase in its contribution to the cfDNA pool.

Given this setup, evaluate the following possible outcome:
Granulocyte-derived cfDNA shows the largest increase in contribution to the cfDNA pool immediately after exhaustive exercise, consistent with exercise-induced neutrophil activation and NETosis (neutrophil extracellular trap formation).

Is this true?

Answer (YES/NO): YES